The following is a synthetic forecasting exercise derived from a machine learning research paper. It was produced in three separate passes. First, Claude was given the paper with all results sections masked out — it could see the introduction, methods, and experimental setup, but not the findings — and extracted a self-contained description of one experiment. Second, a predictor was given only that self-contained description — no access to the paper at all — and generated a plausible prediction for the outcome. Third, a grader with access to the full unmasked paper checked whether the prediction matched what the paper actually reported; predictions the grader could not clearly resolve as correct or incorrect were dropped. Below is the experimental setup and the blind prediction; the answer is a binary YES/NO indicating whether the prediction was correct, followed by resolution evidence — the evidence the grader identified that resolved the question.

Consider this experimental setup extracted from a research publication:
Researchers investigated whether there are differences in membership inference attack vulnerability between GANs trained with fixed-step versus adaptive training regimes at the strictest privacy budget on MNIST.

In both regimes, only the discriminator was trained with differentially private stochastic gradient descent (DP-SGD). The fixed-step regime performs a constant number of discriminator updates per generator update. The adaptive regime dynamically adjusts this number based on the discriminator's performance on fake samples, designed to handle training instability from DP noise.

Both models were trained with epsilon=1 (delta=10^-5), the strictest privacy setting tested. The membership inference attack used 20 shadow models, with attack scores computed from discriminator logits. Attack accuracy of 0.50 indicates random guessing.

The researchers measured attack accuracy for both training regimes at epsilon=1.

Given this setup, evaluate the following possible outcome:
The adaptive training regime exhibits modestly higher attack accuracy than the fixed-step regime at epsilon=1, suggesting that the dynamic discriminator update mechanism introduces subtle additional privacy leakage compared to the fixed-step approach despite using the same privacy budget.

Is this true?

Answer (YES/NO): NO